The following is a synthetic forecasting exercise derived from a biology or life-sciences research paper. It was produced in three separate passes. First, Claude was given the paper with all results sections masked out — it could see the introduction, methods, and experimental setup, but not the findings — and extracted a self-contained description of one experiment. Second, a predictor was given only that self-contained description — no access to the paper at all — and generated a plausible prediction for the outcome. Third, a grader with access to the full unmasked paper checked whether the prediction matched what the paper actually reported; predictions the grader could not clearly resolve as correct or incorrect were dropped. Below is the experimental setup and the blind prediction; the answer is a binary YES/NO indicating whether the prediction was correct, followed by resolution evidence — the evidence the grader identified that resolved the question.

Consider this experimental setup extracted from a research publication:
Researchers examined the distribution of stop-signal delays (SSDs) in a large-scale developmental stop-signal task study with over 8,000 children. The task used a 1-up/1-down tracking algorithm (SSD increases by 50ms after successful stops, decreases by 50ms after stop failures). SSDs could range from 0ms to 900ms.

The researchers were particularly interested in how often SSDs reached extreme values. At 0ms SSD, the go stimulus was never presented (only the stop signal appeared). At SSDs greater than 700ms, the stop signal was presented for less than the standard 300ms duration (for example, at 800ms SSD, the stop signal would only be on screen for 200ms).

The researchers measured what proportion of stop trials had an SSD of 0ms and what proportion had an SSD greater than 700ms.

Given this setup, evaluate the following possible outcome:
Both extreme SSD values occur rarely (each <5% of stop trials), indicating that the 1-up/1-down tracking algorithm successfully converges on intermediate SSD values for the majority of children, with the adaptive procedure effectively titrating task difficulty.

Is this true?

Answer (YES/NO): NO